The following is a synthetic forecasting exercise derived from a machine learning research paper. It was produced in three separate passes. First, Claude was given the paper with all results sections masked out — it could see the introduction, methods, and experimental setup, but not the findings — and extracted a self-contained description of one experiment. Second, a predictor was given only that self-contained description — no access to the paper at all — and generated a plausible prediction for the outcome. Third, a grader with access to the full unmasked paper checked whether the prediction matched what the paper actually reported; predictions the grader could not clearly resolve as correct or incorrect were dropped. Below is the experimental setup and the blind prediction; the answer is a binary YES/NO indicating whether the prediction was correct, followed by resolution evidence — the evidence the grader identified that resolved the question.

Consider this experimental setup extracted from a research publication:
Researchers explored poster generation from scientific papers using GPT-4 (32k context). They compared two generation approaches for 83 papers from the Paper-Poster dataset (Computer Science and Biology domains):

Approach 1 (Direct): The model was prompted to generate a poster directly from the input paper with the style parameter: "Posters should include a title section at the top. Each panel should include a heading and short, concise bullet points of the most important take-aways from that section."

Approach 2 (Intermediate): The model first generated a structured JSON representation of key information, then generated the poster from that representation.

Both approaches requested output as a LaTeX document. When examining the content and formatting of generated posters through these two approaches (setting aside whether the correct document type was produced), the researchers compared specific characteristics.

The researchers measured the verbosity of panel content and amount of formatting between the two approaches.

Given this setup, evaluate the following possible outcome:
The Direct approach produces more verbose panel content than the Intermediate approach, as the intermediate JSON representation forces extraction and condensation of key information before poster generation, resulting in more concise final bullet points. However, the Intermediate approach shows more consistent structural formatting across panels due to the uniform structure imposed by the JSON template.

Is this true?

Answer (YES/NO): YES